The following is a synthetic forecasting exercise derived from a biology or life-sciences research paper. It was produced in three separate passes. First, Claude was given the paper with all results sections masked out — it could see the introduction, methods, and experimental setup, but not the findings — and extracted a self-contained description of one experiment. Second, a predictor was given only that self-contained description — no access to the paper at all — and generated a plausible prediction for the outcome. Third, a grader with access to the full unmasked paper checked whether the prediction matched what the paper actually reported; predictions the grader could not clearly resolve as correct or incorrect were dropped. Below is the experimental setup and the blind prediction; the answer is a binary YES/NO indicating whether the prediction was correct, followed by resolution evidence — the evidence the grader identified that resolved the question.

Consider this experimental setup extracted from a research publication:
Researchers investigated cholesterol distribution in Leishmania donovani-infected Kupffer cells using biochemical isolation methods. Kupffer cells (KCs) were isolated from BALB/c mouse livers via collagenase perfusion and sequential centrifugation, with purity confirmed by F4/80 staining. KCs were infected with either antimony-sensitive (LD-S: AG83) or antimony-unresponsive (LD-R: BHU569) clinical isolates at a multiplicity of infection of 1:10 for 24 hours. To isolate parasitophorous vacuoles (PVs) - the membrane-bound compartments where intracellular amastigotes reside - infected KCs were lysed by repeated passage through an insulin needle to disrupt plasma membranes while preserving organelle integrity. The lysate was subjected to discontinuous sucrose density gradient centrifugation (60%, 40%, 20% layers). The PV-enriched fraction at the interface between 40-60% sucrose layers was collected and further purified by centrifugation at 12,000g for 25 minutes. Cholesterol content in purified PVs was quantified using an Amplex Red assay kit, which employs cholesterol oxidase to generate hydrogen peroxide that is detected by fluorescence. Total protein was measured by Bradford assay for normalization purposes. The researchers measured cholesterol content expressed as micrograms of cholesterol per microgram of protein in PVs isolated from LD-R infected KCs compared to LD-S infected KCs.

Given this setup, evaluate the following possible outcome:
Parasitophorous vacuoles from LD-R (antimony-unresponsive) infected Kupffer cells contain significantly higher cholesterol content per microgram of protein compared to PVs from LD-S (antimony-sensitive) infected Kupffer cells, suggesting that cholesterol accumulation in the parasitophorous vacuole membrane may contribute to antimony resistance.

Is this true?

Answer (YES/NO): YES